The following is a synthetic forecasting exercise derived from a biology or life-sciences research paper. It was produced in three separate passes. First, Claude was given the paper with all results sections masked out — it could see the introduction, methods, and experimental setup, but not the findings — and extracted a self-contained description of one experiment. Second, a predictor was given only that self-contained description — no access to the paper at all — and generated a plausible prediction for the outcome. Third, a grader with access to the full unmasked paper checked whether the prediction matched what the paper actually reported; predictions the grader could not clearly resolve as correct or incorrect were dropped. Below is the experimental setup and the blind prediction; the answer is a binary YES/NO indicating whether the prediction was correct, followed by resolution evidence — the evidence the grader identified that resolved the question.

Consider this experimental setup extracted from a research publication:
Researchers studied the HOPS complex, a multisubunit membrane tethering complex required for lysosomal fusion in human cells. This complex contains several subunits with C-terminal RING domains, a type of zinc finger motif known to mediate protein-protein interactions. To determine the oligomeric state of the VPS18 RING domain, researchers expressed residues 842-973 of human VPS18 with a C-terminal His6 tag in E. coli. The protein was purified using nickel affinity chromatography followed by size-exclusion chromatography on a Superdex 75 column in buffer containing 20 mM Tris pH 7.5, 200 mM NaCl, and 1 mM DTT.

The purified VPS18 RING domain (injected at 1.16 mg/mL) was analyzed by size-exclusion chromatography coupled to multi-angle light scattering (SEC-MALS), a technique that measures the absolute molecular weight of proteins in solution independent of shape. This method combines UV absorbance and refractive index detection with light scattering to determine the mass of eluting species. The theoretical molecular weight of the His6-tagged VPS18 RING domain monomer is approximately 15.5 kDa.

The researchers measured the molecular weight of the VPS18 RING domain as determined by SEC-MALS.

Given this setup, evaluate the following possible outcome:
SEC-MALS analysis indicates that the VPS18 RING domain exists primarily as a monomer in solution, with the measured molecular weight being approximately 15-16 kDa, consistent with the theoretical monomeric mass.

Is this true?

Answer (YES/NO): YES